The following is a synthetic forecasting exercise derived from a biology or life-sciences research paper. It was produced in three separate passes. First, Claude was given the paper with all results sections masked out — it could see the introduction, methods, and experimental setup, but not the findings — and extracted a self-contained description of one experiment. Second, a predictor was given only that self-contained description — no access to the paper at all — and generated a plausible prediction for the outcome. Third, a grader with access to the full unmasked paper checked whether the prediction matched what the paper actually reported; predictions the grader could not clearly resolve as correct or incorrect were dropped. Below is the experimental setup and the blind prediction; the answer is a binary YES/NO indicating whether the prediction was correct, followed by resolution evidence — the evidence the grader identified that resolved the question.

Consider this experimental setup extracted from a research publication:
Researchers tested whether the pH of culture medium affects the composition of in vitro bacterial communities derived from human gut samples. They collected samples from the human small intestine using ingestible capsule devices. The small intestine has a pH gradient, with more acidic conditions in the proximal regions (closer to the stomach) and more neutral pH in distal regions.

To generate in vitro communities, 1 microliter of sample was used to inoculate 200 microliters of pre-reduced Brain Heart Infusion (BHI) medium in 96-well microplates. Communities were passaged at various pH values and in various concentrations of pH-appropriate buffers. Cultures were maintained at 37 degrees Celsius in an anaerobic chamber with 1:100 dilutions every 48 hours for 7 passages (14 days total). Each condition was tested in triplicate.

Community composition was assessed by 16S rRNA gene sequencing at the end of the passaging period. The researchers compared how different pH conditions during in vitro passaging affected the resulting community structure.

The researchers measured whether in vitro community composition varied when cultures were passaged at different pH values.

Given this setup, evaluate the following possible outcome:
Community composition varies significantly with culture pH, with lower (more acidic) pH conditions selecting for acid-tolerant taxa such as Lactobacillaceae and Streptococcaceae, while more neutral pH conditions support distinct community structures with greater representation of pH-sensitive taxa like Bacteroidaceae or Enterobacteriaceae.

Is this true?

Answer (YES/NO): NO